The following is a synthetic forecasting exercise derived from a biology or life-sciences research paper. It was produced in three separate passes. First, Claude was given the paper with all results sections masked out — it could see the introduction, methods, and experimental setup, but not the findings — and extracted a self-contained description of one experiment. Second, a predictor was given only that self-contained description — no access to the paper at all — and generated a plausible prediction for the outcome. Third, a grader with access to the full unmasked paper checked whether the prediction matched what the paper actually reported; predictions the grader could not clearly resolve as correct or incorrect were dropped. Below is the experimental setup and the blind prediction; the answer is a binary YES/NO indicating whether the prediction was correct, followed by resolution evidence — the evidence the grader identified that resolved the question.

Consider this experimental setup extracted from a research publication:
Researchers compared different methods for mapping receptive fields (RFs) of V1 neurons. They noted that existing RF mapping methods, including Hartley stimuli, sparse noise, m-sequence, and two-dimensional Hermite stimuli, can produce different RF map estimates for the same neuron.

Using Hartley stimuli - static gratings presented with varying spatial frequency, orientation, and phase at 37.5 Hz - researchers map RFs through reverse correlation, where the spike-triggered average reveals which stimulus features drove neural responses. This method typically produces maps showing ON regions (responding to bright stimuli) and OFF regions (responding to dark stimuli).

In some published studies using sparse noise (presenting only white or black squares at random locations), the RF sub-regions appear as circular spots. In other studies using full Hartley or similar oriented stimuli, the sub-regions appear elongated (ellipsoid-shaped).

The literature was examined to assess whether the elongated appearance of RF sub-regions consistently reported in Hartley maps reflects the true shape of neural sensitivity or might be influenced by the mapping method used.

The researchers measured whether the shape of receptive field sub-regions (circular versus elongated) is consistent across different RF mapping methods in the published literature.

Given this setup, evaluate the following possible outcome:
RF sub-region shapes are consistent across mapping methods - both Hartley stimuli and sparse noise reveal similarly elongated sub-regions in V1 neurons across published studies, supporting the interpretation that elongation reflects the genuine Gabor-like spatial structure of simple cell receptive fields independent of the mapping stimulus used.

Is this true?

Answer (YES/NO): NO